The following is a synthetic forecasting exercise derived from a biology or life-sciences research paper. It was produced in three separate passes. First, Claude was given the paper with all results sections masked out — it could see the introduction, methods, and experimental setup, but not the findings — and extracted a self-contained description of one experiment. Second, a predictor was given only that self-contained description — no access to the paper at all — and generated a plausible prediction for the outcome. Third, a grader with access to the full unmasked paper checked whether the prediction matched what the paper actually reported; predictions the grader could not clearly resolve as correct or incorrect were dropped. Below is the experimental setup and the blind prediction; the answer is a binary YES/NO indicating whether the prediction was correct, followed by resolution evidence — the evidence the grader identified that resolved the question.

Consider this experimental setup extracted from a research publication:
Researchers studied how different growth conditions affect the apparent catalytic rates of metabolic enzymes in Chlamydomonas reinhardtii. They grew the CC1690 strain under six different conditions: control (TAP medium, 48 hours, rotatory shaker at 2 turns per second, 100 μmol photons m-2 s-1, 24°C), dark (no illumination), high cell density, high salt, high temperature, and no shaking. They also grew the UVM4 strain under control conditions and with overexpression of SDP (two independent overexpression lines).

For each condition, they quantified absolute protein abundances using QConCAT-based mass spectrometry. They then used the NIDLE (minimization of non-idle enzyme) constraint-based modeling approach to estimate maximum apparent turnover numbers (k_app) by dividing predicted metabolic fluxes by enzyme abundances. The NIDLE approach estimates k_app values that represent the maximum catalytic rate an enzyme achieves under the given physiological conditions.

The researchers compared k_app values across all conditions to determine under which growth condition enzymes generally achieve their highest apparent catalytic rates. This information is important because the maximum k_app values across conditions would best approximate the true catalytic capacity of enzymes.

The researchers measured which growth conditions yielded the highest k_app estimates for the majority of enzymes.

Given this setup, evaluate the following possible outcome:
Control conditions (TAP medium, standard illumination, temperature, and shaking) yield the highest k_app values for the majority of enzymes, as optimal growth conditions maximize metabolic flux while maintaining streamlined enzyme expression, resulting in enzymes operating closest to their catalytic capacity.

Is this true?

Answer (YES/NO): YES